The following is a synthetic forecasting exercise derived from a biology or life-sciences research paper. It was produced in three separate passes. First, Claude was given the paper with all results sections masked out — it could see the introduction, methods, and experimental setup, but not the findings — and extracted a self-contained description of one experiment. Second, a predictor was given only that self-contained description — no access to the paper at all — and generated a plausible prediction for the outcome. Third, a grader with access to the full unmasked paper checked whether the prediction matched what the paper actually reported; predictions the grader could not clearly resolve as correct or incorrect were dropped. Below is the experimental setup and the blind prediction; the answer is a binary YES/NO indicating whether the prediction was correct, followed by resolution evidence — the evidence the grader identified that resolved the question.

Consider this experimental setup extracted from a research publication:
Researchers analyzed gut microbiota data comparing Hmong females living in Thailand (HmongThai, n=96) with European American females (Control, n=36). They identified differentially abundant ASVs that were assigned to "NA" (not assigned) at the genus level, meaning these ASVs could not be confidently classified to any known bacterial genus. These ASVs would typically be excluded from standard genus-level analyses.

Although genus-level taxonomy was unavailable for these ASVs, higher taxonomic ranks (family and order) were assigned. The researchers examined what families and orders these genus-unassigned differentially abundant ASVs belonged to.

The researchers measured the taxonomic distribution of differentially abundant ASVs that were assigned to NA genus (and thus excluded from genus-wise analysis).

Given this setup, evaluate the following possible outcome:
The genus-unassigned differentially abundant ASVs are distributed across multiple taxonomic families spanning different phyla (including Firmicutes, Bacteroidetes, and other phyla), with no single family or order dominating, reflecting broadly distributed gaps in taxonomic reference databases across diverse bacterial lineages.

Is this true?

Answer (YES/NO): NO